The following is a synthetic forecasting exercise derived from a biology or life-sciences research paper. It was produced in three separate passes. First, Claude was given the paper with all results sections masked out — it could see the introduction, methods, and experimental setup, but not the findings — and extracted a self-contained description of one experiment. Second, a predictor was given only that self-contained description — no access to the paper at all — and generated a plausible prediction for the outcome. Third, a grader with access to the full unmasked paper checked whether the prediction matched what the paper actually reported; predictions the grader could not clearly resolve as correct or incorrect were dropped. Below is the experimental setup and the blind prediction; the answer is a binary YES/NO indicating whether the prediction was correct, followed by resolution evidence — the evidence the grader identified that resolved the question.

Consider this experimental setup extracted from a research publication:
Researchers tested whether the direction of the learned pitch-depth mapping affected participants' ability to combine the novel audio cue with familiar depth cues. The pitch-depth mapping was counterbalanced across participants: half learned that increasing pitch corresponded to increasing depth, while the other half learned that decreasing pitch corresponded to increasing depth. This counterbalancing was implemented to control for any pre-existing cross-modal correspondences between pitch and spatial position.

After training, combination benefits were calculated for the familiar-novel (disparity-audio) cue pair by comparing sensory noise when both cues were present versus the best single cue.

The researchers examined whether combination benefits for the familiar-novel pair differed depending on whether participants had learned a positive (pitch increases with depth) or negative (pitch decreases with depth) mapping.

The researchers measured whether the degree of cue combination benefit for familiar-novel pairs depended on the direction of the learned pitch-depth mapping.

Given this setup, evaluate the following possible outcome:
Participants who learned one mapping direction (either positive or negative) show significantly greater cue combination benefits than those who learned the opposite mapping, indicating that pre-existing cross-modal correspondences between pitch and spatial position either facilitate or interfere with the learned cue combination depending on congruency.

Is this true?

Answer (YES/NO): NO